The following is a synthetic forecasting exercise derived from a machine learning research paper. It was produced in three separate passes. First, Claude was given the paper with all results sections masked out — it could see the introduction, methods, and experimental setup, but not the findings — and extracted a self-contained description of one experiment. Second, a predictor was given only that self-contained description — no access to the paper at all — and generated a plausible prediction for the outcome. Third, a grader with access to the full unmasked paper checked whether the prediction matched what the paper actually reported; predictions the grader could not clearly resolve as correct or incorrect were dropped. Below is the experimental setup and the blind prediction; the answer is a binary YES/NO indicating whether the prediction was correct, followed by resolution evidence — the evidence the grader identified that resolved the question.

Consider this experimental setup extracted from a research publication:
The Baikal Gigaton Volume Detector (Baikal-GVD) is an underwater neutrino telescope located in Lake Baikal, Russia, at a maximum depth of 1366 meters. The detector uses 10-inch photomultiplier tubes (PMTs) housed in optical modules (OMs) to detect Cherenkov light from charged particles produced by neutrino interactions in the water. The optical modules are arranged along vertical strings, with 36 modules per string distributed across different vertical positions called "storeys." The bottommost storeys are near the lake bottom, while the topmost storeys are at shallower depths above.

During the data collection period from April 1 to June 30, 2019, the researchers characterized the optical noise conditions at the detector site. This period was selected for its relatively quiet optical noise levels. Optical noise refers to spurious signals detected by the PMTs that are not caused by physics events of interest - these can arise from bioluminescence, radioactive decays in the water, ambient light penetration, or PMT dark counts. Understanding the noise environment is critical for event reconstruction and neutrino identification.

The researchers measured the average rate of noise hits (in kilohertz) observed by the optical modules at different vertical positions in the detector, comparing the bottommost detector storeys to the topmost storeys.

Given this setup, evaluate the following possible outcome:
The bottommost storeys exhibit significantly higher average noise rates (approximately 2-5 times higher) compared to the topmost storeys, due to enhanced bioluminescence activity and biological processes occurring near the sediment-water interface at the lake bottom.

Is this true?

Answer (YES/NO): NO